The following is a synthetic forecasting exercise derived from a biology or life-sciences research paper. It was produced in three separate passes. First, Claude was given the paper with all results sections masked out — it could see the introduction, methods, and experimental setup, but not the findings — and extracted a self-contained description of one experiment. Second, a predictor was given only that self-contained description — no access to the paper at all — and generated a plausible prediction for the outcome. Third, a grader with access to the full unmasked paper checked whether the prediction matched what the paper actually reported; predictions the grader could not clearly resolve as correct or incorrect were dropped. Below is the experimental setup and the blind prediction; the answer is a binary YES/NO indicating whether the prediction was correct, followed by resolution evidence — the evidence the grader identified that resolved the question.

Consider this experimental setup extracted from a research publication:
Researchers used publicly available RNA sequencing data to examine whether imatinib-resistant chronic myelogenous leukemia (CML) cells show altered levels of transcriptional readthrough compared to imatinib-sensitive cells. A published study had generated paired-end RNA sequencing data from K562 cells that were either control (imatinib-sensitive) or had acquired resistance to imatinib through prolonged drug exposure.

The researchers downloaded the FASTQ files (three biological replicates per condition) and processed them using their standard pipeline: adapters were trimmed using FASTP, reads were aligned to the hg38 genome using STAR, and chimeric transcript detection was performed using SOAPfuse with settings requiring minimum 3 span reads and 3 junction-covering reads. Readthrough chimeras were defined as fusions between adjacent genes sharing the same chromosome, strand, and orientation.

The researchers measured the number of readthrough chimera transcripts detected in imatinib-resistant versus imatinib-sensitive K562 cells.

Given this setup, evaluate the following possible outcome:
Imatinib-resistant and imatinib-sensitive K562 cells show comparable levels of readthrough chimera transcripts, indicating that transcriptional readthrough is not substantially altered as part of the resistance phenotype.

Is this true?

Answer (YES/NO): NO